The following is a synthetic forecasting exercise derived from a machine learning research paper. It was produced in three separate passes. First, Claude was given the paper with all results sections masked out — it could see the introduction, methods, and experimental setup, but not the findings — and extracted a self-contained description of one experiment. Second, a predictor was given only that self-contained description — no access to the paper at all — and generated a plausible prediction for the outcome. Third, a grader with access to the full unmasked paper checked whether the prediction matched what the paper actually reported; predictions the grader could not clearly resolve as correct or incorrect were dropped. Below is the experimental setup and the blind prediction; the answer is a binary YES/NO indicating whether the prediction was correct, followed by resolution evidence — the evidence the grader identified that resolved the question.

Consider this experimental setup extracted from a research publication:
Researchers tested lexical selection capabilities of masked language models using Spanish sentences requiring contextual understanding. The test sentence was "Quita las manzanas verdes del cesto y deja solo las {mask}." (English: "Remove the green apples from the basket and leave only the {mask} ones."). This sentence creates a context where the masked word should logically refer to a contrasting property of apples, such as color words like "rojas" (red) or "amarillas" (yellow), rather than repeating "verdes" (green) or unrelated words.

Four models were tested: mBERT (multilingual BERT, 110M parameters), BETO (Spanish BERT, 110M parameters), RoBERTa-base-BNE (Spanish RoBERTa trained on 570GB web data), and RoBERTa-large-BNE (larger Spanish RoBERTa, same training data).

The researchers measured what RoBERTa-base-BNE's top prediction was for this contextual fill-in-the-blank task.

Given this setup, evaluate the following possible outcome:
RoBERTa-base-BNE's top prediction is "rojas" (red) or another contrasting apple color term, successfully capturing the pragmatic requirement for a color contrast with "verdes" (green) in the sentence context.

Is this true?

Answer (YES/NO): YES